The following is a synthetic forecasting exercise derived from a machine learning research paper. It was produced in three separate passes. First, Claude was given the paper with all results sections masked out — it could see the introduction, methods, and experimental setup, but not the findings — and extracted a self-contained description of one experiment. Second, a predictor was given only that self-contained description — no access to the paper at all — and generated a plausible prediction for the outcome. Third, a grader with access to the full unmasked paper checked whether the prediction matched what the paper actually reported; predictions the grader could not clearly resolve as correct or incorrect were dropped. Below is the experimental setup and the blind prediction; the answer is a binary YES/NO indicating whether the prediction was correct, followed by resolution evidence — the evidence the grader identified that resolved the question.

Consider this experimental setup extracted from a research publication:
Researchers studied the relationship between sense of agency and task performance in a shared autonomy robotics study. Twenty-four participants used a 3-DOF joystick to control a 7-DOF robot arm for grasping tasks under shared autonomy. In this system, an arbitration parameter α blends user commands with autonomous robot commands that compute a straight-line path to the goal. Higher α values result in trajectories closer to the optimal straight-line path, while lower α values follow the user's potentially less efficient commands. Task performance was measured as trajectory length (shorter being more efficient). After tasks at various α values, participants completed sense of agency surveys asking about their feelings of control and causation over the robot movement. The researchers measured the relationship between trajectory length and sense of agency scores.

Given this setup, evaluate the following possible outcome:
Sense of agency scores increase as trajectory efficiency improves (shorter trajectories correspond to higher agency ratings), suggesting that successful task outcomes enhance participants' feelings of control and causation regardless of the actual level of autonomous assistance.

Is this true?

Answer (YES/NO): NO